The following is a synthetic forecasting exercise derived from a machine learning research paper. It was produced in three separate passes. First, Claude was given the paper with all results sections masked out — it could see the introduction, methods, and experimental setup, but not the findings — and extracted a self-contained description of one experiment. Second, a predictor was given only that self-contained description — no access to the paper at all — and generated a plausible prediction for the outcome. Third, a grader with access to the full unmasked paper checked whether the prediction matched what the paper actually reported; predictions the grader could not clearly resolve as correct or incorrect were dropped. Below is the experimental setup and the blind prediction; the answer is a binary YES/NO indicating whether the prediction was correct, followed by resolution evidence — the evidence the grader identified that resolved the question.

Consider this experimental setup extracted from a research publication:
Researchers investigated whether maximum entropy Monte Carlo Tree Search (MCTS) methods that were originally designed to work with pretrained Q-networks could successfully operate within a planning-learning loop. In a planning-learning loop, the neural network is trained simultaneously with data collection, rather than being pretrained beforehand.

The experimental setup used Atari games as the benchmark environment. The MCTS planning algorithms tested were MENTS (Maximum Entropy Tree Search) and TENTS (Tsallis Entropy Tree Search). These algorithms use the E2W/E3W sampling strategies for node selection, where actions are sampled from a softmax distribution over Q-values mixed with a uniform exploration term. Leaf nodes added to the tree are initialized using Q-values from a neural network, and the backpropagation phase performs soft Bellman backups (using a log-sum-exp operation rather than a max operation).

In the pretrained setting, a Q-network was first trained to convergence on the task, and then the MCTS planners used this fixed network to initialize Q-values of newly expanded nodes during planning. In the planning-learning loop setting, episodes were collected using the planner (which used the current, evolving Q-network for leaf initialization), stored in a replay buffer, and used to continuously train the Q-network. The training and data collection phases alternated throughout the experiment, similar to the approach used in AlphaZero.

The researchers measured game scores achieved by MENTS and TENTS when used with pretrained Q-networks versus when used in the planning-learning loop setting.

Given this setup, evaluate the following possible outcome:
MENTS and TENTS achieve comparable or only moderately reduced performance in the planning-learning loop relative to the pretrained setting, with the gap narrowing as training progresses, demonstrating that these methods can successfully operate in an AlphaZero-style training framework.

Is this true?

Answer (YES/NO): NO